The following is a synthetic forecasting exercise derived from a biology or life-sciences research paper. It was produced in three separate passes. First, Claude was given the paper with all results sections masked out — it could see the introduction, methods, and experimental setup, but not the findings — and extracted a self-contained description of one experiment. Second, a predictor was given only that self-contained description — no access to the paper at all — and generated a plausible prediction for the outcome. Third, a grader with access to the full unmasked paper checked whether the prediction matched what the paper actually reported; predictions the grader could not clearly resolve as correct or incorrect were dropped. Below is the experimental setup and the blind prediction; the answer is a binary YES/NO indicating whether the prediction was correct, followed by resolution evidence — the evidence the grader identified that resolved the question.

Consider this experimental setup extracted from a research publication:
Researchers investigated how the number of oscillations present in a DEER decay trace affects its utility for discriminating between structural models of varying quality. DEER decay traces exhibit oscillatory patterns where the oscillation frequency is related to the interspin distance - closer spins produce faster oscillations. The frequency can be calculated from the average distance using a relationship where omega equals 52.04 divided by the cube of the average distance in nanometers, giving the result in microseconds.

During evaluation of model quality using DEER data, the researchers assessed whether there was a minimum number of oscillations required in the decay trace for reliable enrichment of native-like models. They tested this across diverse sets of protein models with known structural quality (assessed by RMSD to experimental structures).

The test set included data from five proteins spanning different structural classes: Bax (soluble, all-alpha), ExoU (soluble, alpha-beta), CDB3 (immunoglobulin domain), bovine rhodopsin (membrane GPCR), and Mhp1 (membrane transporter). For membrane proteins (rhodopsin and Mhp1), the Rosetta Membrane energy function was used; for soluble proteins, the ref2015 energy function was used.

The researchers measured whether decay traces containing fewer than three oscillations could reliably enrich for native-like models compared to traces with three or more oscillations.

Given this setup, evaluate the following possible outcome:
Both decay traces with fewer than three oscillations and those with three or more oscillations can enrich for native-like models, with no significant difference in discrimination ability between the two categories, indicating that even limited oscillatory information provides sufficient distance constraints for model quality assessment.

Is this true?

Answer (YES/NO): NO